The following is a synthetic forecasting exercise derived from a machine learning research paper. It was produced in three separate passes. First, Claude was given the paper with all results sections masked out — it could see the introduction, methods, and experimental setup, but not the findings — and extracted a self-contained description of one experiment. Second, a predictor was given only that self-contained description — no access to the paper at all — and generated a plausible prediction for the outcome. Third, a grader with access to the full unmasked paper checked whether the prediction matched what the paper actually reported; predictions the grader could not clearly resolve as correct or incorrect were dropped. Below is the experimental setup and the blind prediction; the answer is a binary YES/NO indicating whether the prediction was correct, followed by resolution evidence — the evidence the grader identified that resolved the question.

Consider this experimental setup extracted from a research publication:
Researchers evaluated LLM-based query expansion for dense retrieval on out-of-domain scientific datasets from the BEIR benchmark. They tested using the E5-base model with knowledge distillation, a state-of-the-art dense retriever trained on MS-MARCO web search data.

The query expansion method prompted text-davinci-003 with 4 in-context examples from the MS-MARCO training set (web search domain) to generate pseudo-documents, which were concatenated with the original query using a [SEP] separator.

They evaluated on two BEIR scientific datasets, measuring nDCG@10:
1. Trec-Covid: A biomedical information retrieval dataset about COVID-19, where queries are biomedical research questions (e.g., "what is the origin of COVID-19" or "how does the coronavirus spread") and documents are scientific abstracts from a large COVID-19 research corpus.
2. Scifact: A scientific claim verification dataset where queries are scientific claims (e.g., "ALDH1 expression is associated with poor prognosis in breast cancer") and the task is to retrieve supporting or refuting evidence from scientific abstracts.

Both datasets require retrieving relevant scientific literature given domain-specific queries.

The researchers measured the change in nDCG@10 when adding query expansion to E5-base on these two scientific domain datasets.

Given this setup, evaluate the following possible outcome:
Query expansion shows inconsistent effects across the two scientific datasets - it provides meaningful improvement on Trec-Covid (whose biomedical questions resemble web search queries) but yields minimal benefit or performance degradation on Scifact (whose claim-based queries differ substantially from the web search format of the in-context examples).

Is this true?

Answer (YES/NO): YES